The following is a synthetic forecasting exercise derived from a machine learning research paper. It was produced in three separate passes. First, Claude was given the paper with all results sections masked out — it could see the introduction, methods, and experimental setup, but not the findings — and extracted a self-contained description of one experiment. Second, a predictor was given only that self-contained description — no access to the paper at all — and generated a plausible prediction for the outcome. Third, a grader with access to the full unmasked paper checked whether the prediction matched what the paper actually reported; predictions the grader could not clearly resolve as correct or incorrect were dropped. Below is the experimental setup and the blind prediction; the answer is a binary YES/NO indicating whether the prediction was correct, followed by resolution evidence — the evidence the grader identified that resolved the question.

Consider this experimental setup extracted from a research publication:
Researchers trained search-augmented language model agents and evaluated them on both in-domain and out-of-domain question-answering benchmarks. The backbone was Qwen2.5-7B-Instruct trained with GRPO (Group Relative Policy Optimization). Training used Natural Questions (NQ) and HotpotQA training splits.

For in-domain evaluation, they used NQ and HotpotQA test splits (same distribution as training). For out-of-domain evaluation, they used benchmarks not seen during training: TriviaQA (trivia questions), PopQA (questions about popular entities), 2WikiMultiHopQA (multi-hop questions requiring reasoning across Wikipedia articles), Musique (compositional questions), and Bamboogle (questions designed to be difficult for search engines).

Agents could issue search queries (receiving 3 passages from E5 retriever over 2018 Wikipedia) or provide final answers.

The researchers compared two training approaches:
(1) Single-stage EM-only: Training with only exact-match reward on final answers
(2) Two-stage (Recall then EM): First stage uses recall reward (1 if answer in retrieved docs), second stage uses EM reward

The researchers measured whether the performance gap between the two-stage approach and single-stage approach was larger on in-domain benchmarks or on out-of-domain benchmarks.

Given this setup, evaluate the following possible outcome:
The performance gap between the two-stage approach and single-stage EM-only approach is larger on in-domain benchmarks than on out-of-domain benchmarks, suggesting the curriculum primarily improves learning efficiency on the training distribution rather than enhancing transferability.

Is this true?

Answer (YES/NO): YES